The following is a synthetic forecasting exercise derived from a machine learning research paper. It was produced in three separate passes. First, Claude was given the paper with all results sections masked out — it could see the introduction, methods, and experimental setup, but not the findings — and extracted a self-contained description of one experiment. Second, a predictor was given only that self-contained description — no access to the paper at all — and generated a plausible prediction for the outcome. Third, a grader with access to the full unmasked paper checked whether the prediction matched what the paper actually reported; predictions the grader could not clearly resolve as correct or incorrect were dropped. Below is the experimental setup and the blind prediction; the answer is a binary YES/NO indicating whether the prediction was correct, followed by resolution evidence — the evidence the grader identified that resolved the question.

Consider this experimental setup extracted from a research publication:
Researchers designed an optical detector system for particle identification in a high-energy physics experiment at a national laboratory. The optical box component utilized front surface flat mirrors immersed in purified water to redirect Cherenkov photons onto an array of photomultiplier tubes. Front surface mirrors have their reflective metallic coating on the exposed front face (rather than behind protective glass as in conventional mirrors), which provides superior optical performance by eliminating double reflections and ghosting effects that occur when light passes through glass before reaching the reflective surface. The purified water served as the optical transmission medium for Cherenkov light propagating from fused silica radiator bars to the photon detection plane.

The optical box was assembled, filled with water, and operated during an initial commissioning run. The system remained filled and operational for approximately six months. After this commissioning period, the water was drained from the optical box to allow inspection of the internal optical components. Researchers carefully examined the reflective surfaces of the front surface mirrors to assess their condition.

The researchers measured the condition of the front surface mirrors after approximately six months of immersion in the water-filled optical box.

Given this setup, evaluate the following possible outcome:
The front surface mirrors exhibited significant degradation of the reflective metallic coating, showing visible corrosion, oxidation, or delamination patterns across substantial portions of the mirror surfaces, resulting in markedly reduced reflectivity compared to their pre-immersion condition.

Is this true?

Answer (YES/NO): NO